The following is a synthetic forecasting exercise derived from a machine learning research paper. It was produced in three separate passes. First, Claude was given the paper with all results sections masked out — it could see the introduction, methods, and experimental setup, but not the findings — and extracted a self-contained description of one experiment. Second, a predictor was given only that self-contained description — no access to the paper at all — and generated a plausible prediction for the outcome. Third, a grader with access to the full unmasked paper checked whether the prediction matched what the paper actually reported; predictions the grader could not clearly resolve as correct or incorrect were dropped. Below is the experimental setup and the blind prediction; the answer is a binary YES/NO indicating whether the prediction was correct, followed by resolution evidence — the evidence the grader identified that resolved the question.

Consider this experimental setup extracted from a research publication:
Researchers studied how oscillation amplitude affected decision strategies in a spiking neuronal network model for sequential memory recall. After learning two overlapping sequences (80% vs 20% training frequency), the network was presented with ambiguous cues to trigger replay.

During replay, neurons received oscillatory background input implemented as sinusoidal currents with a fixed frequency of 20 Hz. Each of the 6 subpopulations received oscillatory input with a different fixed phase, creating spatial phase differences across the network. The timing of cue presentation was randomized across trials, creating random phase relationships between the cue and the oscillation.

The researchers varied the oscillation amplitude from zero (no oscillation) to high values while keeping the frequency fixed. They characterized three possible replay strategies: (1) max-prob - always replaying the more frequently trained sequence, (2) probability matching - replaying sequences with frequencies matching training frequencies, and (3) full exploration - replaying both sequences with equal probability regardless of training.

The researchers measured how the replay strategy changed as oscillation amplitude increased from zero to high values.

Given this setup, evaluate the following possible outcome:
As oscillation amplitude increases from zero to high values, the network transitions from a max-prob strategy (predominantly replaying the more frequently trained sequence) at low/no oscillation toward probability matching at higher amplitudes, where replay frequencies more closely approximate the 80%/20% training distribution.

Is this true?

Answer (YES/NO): YES